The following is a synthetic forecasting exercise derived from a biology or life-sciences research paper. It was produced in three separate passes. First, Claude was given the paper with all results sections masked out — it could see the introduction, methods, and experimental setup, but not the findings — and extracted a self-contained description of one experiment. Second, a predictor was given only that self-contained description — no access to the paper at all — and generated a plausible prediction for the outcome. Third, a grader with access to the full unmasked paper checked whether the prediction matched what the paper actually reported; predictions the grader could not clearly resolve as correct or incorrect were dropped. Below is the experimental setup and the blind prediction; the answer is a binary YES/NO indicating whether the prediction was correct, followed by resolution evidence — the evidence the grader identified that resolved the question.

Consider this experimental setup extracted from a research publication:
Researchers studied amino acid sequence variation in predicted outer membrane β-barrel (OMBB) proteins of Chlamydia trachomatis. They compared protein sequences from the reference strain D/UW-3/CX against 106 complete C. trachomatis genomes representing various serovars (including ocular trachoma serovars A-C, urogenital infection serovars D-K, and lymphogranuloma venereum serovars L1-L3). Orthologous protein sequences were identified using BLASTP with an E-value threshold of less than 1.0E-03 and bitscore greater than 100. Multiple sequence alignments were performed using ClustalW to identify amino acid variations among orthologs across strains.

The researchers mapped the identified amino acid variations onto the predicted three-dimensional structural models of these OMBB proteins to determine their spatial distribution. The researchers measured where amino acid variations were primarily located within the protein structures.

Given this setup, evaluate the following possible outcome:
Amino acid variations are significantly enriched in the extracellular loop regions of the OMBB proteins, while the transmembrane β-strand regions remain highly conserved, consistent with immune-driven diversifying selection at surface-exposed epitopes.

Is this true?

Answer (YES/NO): NO